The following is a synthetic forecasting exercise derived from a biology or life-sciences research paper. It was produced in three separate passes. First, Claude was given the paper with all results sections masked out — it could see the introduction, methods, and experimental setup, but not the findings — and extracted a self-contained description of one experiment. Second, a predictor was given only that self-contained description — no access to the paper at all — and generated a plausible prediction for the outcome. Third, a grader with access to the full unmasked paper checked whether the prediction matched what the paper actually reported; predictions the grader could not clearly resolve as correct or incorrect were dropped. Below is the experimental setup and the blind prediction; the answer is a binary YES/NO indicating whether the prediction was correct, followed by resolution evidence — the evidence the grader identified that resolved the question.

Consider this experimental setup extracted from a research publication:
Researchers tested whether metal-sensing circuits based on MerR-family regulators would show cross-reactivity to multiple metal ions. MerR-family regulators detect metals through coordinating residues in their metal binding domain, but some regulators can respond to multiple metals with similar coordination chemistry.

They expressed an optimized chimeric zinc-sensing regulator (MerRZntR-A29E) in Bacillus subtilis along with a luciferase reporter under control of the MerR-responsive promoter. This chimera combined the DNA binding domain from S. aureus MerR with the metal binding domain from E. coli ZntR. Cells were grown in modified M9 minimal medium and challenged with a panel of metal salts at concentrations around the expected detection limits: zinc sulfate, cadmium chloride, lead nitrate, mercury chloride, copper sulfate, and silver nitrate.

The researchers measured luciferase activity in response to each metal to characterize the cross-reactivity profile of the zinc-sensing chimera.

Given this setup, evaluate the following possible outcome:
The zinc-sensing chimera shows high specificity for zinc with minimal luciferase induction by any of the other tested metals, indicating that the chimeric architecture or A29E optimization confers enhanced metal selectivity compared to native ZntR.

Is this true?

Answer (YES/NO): NO